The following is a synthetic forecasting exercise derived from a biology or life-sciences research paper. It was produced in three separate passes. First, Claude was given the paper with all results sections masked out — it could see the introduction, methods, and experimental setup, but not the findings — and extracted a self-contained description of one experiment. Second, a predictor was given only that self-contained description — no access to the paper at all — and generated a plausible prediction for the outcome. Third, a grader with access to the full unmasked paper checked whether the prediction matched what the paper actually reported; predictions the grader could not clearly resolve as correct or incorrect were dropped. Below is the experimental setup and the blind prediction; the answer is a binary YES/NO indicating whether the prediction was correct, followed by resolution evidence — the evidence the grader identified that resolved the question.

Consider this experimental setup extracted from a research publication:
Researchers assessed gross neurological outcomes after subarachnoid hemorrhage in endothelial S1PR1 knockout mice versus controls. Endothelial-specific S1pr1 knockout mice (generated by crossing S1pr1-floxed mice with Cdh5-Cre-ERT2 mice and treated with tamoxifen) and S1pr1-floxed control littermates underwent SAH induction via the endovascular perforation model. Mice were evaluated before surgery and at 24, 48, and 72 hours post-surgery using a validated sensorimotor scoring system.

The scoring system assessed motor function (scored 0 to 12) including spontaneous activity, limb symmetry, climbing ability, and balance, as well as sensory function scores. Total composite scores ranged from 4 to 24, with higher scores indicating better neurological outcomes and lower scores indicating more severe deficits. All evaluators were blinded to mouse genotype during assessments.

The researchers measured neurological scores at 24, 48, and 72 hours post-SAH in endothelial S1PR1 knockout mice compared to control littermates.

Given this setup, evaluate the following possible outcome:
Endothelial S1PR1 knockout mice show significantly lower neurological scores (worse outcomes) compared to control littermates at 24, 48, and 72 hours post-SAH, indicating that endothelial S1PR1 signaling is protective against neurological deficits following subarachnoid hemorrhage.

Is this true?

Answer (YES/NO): YES